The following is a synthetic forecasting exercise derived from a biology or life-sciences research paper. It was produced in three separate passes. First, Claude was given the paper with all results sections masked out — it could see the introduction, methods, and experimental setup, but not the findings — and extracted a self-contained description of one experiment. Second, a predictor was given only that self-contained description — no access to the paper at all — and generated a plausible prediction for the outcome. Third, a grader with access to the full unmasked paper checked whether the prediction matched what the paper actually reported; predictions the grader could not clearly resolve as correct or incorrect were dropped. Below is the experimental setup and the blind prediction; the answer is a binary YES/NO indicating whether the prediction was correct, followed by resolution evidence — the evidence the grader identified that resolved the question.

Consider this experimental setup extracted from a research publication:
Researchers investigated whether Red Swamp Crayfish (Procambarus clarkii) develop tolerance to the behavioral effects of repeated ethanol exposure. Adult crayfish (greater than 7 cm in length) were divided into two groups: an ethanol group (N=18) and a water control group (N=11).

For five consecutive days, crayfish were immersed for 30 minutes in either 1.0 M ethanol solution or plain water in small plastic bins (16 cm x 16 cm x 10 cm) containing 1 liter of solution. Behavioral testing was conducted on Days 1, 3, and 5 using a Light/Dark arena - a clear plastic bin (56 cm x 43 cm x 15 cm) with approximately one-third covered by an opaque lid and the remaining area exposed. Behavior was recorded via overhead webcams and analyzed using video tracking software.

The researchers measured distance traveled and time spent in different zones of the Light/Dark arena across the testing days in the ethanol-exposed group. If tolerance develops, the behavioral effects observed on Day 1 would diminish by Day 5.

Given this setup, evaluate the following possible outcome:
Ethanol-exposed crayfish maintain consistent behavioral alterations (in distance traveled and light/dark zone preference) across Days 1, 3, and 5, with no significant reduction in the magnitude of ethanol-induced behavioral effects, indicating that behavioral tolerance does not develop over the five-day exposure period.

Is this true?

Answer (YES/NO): YES